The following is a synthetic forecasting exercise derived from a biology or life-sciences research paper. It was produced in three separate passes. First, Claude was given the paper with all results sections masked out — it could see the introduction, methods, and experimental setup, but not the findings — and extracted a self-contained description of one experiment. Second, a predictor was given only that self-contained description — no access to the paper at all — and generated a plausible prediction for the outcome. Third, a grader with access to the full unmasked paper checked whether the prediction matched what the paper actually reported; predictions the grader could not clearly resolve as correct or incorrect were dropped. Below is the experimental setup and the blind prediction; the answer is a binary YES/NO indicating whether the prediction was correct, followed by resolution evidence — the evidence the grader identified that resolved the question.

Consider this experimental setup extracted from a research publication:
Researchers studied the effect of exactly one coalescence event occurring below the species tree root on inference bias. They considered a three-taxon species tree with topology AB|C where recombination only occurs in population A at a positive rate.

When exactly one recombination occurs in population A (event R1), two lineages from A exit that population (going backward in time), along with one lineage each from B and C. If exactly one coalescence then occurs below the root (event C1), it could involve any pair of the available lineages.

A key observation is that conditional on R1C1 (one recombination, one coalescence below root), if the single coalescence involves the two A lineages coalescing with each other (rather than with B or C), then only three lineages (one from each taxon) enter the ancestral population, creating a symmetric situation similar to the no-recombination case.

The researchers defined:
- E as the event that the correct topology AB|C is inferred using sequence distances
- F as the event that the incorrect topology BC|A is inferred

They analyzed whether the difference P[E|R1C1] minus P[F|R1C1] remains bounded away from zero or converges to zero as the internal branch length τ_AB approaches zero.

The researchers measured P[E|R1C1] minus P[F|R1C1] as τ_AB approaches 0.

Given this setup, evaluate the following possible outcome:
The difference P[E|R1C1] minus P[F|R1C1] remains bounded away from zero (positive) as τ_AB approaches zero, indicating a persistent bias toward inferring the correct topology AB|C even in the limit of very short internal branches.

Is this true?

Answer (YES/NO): NO